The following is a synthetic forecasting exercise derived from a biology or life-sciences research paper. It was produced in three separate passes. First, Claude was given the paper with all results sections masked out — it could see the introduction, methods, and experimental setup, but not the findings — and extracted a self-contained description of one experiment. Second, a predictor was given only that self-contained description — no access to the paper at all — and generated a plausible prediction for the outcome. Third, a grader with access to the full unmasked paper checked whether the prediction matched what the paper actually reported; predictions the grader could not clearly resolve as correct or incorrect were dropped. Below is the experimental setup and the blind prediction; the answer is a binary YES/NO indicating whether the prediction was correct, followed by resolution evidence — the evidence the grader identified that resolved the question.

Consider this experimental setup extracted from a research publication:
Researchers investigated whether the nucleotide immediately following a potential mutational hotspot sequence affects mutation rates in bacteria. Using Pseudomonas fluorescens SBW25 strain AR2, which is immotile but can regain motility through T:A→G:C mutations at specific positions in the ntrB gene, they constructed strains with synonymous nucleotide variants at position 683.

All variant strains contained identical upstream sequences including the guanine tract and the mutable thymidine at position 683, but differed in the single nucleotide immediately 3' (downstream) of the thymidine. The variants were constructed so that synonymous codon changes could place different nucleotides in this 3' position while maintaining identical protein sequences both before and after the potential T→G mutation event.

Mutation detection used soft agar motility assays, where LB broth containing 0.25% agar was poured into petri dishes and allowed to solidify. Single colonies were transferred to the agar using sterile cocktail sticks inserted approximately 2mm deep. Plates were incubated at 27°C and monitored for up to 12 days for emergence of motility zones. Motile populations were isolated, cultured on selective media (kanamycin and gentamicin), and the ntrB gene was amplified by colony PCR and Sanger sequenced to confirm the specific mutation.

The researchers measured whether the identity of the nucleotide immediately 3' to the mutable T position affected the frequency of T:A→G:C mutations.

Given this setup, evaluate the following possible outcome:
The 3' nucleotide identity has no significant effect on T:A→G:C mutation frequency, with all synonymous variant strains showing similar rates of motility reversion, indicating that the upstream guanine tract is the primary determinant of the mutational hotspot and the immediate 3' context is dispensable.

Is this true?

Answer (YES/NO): NO